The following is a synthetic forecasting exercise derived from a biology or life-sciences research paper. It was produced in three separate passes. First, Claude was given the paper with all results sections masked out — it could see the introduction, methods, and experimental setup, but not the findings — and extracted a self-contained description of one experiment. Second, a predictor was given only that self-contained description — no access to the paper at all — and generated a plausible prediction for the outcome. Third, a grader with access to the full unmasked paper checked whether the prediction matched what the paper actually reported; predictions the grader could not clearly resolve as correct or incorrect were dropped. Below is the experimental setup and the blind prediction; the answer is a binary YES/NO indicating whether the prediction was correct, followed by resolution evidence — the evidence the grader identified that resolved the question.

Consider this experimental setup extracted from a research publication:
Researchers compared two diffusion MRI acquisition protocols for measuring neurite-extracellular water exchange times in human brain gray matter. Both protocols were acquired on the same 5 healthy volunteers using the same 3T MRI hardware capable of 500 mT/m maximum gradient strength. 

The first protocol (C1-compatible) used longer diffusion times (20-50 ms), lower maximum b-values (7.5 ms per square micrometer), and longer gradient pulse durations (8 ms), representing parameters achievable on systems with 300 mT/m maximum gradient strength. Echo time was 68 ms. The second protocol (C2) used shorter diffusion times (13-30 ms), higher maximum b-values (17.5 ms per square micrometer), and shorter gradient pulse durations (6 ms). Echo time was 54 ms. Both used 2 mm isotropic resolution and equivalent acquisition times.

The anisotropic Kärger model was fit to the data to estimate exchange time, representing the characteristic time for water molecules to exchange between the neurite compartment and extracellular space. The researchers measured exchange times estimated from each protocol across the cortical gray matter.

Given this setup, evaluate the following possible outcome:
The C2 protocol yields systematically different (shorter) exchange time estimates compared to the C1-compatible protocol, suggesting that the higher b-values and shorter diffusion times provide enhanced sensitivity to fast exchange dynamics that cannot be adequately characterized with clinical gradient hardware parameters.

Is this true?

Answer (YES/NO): YES